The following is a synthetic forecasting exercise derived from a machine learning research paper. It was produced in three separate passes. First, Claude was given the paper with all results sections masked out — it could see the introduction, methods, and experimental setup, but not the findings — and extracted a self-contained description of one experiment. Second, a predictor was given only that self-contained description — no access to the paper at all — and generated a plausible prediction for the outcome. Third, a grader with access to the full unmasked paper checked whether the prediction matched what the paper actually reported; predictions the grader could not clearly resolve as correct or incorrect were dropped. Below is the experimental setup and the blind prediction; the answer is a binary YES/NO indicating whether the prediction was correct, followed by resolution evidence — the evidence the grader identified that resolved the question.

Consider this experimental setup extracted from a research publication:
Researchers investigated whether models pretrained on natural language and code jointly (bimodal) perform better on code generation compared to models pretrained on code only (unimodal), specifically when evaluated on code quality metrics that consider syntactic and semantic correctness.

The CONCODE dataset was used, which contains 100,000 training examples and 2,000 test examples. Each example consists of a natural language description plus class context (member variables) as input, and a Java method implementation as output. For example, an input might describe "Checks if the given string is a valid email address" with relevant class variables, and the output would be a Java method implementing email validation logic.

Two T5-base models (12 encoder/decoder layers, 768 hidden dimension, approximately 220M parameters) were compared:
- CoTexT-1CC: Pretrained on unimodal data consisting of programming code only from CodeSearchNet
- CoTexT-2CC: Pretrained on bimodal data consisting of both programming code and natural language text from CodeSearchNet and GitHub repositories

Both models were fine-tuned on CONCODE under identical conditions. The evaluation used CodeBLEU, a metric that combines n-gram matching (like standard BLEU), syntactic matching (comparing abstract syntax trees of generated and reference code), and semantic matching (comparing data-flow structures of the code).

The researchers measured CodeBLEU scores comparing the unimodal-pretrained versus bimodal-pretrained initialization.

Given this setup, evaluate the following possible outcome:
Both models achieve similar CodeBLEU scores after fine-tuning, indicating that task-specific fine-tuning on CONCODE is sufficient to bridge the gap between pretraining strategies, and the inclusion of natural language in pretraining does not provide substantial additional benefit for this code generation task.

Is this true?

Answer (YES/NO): YES